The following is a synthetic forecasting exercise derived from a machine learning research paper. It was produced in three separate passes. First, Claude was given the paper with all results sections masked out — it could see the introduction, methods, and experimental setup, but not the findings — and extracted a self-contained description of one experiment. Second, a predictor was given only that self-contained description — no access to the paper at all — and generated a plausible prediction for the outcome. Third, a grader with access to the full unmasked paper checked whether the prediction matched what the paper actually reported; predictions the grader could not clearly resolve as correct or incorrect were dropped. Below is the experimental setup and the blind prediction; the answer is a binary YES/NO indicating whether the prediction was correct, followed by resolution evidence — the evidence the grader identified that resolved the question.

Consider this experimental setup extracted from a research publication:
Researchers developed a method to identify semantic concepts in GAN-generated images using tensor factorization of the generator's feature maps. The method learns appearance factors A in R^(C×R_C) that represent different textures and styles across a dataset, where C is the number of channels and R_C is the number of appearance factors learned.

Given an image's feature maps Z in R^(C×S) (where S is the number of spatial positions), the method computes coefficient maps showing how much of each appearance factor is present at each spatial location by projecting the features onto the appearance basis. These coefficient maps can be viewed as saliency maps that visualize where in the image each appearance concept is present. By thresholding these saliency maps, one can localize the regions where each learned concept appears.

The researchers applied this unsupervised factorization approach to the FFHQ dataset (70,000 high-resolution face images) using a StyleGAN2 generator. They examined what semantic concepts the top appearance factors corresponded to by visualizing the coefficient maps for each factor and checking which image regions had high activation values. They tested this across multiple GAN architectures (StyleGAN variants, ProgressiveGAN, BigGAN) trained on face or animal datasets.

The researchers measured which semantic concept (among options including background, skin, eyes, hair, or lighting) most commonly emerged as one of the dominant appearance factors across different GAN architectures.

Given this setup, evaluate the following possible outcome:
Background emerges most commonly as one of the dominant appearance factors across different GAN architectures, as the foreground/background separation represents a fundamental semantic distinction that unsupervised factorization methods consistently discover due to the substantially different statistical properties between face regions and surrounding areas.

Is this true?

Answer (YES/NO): YES